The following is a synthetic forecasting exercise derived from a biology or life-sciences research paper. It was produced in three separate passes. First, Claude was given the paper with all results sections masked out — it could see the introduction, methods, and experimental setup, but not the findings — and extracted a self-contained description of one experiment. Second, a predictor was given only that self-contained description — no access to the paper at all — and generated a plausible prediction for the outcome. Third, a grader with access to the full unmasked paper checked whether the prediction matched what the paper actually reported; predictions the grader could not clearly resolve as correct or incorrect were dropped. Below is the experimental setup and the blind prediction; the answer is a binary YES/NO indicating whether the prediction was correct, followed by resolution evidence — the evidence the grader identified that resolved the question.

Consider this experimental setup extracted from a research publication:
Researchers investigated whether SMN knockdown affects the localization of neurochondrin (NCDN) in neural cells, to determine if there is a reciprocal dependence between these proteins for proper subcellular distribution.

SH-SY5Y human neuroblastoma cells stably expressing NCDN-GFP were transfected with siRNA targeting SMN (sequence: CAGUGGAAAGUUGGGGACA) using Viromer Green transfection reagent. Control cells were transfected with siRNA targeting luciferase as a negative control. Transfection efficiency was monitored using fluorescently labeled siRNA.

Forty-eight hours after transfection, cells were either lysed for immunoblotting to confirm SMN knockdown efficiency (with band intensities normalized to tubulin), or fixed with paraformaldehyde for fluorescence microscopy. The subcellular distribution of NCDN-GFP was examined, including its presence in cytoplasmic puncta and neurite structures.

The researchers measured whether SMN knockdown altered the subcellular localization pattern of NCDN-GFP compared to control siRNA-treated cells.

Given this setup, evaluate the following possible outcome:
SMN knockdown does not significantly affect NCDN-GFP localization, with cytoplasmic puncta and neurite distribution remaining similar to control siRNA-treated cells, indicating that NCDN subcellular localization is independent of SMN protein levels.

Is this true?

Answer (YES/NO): NO